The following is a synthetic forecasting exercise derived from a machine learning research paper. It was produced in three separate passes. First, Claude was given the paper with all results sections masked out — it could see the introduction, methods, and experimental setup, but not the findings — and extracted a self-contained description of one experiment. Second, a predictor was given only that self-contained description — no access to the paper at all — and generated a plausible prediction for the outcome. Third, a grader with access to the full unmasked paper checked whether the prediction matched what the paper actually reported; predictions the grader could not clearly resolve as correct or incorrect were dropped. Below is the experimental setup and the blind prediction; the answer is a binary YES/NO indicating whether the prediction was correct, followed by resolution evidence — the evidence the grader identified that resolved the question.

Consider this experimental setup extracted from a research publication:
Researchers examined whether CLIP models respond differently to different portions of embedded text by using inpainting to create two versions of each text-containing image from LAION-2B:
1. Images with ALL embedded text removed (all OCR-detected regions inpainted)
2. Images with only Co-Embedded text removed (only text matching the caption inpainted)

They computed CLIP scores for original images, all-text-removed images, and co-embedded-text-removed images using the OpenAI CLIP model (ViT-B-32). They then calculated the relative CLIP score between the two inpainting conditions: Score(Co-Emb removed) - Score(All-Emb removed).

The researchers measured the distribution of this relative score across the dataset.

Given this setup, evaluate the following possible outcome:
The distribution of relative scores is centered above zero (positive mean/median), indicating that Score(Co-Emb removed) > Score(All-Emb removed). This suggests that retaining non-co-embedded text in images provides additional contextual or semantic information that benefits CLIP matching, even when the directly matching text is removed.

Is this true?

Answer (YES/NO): YES